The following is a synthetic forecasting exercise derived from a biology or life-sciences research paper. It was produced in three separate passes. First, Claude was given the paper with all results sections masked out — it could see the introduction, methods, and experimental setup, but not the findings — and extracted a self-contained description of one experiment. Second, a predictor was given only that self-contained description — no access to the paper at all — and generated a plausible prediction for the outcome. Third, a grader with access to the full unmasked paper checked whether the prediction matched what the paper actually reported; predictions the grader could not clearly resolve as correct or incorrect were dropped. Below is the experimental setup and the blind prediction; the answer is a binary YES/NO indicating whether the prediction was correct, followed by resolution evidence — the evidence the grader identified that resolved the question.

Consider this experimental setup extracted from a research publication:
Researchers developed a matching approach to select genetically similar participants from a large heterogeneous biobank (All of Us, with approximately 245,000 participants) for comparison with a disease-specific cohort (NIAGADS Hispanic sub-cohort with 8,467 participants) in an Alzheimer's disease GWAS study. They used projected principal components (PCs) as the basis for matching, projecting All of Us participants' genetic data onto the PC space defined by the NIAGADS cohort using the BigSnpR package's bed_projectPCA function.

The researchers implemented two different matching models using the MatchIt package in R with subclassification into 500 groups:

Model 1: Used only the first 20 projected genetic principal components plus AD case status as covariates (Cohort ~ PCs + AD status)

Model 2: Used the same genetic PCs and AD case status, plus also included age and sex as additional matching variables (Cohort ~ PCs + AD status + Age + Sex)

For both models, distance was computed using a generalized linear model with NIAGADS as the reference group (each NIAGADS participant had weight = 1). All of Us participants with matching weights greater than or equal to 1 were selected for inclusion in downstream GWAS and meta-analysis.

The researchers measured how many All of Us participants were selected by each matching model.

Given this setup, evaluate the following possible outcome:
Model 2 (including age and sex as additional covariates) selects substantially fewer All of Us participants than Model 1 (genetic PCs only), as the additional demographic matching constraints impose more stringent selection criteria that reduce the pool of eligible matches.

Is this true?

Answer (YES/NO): YES